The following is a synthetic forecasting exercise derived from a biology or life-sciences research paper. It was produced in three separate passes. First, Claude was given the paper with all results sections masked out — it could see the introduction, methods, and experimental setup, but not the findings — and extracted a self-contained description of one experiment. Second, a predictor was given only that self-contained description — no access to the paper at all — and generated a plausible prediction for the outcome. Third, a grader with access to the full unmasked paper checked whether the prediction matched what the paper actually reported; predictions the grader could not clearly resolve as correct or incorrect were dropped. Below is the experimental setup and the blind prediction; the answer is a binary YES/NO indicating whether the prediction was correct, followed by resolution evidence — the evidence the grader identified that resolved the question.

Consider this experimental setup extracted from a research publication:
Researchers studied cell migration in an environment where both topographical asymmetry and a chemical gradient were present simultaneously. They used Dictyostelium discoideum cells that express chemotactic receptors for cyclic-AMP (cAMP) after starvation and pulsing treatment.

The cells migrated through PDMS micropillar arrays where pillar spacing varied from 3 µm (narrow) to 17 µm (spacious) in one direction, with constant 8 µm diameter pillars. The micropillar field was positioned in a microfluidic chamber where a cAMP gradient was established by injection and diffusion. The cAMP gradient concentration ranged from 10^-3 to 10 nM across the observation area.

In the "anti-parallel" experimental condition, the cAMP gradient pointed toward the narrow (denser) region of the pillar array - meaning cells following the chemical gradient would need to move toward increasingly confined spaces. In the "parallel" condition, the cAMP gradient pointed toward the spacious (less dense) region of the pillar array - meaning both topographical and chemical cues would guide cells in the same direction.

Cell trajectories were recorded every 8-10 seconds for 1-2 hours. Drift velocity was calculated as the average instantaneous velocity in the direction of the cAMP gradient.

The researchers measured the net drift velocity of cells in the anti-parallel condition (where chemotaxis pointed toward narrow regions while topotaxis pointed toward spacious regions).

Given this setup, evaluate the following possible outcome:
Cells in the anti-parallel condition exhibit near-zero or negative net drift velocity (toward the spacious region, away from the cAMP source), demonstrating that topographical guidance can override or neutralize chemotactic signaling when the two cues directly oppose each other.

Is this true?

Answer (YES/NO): NO